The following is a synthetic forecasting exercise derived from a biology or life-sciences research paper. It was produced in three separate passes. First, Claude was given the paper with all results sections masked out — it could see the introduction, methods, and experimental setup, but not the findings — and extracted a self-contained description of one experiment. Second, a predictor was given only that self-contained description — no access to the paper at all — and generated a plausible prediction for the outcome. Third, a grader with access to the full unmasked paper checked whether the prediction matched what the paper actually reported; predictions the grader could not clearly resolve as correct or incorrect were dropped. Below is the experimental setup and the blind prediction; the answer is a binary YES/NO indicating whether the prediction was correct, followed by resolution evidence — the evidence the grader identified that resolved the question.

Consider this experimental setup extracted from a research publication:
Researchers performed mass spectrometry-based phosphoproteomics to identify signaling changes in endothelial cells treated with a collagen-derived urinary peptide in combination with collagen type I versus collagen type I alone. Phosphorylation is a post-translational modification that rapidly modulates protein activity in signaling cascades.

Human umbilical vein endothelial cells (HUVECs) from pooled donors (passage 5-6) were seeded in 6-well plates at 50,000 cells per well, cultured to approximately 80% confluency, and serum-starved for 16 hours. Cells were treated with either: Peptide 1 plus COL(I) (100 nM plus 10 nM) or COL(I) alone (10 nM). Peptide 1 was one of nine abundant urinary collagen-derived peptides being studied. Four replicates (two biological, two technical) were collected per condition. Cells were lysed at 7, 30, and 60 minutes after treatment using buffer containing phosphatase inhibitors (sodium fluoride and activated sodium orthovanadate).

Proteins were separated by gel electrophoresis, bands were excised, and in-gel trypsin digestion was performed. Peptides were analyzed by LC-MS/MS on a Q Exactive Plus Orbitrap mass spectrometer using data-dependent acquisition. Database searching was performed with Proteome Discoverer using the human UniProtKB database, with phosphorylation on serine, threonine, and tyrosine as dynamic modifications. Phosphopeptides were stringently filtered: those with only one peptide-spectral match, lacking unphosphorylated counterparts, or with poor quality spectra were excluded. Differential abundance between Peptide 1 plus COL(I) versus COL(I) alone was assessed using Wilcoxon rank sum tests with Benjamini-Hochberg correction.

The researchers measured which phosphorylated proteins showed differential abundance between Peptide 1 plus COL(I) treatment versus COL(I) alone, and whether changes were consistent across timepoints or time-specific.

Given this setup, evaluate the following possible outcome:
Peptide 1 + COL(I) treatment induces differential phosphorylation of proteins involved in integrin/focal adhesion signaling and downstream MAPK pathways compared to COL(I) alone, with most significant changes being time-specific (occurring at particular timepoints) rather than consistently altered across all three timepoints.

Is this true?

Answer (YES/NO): NO